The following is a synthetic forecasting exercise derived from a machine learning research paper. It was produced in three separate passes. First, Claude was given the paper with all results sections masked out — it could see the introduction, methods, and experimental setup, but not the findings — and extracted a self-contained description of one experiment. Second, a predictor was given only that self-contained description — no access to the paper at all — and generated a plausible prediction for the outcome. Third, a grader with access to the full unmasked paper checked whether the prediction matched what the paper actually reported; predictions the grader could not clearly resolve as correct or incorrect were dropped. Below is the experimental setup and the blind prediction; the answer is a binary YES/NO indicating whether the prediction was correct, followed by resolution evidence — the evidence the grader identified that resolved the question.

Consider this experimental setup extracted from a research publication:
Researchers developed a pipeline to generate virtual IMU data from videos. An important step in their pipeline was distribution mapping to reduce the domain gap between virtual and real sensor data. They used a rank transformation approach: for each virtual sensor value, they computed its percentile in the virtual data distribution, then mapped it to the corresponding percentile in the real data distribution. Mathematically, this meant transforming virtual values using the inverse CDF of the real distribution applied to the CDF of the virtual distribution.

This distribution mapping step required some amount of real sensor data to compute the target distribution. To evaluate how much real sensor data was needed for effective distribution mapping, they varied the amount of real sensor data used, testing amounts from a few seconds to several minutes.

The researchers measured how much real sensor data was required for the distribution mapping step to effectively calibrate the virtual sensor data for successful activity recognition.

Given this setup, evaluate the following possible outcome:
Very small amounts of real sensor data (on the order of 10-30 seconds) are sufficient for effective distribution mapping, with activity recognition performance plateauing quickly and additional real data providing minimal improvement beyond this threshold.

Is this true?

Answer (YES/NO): NO